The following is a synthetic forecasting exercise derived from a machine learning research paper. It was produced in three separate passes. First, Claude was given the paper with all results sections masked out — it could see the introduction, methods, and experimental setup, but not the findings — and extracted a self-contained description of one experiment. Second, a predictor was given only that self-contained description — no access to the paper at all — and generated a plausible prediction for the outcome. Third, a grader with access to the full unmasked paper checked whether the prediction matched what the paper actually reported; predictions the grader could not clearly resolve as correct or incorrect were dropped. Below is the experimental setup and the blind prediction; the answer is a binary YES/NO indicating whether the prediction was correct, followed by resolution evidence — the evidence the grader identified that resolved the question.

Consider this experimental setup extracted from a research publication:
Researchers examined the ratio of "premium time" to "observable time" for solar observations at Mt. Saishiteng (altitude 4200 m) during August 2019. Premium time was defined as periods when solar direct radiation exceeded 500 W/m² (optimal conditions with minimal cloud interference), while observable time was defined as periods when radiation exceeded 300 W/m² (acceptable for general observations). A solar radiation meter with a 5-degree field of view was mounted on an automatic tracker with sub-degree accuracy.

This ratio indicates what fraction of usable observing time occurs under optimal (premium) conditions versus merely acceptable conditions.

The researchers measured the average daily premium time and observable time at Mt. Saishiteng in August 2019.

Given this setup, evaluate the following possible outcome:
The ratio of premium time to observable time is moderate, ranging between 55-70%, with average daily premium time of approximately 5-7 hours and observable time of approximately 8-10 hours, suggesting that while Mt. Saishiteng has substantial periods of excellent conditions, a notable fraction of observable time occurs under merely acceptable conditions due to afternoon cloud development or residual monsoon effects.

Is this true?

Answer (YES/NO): NO